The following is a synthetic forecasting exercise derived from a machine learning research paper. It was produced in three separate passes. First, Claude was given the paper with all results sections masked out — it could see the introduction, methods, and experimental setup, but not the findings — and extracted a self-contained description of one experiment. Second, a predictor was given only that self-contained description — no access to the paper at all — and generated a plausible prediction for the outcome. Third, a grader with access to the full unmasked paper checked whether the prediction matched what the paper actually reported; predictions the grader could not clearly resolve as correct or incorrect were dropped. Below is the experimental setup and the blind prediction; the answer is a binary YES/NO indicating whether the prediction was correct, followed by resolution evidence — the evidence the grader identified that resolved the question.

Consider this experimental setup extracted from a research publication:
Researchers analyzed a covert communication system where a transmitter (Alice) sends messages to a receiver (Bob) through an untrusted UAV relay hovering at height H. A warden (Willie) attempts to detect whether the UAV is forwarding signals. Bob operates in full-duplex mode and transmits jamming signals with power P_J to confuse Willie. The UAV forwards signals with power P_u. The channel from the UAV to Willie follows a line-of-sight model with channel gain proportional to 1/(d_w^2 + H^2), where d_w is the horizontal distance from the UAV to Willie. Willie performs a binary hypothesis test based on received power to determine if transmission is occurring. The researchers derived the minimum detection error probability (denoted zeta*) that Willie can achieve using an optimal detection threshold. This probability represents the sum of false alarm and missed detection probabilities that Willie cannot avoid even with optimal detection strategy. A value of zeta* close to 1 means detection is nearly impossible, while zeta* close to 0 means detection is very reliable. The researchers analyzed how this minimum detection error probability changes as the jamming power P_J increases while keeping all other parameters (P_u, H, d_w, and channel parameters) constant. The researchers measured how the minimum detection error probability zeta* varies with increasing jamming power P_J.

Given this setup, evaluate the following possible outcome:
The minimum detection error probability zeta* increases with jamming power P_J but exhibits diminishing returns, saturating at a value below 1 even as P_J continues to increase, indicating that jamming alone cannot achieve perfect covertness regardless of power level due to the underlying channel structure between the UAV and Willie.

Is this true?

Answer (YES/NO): NO